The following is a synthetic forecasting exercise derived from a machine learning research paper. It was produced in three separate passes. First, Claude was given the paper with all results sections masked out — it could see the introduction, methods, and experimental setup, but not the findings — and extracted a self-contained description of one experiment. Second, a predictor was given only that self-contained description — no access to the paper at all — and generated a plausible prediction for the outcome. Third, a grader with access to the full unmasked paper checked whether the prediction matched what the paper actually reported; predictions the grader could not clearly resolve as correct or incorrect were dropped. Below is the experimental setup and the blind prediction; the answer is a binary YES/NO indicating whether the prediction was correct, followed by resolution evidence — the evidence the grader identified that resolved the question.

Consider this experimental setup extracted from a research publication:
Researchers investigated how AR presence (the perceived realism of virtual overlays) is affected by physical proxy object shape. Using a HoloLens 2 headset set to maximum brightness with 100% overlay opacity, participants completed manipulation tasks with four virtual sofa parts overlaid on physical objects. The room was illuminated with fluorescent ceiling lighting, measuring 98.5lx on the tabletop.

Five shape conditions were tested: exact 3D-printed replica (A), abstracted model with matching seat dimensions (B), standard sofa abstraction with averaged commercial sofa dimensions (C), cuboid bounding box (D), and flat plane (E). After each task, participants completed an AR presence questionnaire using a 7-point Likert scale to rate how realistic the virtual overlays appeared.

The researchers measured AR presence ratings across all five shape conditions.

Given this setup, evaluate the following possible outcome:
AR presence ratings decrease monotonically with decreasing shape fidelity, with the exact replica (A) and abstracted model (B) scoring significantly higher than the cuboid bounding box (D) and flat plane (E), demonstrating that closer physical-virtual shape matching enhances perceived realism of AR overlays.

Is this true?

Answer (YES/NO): NO